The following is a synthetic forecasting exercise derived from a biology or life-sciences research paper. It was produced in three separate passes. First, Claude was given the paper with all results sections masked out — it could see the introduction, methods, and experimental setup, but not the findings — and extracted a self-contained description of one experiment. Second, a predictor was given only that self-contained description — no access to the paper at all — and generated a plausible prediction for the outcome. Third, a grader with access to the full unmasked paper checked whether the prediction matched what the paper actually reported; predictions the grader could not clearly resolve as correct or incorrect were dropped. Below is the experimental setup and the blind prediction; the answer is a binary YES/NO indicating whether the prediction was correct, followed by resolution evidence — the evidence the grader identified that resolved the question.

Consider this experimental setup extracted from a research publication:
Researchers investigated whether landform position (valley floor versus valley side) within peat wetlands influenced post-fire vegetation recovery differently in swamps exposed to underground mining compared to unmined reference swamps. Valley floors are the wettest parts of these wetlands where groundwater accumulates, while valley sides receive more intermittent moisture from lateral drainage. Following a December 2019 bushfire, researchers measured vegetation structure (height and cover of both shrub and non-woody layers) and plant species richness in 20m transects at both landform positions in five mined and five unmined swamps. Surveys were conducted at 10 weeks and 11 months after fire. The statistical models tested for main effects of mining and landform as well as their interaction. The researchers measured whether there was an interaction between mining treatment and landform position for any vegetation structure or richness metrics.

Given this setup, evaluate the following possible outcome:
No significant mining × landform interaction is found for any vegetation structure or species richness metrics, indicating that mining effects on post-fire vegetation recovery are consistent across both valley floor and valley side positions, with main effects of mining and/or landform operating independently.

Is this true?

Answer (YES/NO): YES